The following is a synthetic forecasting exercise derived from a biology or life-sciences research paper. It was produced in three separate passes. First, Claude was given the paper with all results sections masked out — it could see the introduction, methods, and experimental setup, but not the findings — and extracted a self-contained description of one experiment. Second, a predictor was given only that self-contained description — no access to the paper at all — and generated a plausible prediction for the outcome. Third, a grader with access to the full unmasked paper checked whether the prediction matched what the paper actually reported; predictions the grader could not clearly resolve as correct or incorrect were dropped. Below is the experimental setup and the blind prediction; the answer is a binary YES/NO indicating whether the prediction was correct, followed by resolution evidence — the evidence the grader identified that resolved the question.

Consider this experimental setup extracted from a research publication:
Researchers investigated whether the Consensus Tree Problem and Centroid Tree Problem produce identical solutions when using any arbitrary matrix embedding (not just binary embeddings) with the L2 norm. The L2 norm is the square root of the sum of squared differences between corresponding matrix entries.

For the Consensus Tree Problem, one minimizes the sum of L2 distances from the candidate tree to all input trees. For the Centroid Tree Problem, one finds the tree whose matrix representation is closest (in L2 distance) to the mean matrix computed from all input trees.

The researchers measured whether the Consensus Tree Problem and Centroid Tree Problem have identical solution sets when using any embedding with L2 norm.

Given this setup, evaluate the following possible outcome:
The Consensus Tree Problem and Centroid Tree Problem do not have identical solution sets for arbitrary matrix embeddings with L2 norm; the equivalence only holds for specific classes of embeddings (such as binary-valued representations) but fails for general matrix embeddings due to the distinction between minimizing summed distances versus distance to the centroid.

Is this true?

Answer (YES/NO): NO